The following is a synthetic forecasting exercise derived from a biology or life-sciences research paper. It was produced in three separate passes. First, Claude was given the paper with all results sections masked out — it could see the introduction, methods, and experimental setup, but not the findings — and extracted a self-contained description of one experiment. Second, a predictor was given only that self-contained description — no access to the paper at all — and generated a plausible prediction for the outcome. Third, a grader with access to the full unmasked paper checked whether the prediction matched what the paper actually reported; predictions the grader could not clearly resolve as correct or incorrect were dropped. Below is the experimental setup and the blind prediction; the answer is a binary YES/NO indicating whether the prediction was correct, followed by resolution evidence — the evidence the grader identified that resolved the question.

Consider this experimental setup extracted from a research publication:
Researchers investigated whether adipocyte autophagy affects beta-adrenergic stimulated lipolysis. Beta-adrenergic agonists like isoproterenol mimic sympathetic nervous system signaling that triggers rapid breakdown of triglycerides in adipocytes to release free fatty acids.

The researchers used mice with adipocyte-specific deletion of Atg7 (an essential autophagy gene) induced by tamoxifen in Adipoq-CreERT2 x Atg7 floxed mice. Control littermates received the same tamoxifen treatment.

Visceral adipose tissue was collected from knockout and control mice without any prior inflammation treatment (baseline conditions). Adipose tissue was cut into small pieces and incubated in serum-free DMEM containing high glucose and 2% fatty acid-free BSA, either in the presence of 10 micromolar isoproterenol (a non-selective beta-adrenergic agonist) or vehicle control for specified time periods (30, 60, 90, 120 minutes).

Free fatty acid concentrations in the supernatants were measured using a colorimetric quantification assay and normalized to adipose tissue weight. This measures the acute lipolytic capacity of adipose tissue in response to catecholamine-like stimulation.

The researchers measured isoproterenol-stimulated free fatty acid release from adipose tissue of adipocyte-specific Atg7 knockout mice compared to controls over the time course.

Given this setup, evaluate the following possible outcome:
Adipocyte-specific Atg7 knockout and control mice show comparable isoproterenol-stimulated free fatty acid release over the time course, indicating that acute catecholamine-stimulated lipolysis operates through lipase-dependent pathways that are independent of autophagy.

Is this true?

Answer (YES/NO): NO